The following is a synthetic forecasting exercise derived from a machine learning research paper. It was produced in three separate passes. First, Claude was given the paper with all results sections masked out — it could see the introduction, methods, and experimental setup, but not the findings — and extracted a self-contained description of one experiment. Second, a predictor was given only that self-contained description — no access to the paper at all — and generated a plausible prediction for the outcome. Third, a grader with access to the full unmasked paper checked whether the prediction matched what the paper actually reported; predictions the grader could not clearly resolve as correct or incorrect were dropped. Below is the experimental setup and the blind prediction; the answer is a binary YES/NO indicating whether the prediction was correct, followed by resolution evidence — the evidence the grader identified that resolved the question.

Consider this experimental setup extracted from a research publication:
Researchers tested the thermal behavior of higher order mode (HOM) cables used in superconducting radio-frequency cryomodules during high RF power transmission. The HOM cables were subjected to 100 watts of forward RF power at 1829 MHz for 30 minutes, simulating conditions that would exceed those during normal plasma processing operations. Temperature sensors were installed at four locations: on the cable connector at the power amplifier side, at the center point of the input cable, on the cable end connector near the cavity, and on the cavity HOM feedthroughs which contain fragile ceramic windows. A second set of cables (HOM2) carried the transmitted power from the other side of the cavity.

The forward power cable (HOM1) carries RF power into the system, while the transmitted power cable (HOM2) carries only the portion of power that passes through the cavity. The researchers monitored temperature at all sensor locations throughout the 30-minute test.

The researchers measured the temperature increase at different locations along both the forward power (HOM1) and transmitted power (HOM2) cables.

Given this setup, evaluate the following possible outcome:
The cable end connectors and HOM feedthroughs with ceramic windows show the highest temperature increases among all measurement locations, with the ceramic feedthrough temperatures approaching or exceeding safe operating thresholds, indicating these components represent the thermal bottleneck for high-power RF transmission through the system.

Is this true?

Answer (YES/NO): NO